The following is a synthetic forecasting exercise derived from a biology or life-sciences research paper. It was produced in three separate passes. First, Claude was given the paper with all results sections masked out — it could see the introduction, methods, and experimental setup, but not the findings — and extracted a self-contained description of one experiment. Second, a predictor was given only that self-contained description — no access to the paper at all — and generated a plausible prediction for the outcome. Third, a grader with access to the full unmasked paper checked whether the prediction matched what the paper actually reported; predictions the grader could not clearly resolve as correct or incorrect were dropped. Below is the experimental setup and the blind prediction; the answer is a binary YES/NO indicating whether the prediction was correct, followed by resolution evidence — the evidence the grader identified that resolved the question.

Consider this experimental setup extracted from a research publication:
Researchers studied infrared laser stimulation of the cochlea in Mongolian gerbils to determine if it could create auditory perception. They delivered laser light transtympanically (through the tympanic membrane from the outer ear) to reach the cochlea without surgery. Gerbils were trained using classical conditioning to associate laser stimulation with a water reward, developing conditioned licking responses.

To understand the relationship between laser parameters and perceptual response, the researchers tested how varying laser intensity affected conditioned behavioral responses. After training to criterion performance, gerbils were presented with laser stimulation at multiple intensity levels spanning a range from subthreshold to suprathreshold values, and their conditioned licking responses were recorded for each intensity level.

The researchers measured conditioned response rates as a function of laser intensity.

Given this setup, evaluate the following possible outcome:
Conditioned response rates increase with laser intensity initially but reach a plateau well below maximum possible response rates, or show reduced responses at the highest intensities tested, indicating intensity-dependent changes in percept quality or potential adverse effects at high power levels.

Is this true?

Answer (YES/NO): NO